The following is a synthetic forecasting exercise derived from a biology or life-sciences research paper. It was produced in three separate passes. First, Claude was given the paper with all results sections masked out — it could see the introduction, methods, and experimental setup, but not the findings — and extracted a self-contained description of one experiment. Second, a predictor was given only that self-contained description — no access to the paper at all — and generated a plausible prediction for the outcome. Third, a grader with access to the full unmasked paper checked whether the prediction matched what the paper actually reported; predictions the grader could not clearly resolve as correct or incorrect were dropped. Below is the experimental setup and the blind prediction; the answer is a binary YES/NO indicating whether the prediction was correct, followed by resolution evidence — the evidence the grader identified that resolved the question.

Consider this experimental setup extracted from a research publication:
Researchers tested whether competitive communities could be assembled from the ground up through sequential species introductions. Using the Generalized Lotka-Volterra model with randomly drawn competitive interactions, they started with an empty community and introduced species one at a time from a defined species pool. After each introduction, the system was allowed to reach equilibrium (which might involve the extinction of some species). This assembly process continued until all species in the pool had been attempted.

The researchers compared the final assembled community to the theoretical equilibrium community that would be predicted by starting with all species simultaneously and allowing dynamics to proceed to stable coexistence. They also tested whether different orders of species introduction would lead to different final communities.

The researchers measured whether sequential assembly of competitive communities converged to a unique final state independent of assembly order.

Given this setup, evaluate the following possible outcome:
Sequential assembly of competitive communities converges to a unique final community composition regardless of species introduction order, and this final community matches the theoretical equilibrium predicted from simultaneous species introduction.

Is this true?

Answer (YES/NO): YES